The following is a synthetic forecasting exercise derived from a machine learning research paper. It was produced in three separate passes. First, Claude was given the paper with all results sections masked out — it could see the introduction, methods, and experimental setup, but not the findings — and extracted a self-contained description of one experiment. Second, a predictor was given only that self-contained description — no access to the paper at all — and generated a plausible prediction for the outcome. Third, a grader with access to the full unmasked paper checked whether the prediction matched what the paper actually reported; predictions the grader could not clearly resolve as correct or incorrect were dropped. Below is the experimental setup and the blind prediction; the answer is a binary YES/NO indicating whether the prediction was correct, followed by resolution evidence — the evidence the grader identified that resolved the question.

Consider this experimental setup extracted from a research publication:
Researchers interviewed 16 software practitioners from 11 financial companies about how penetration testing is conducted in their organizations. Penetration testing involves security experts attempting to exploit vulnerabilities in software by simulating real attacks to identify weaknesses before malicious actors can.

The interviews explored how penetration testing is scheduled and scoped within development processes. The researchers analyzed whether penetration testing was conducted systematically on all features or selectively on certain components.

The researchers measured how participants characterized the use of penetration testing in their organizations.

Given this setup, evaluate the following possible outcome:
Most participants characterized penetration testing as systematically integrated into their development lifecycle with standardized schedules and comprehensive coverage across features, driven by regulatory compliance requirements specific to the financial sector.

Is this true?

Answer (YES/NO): NO